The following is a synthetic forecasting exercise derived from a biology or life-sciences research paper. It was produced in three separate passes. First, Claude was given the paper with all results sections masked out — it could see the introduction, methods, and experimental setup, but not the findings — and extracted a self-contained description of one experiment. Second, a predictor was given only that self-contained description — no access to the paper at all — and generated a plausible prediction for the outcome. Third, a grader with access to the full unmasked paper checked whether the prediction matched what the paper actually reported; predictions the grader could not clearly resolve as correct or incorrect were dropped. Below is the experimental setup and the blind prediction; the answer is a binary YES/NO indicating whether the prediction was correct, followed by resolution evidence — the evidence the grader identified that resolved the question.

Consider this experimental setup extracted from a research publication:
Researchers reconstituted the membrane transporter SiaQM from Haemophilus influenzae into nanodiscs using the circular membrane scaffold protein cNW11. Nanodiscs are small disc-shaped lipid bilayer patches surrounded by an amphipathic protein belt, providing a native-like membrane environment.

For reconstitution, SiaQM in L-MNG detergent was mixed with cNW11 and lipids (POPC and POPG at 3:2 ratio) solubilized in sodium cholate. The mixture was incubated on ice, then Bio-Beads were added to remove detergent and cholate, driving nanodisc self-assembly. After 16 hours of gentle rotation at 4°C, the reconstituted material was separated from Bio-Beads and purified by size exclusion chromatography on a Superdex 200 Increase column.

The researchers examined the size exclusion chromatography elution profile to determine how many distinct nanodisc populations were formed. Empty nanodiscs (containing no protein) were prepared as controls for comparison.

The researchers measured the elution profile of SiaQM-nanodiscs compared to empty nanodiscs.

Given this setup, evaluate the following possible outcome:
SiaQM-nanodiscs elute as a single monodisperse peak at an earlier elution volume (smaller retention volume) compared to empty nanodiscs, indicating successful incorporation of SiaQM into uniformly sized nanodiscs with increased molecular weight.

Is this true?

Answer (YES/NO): NO